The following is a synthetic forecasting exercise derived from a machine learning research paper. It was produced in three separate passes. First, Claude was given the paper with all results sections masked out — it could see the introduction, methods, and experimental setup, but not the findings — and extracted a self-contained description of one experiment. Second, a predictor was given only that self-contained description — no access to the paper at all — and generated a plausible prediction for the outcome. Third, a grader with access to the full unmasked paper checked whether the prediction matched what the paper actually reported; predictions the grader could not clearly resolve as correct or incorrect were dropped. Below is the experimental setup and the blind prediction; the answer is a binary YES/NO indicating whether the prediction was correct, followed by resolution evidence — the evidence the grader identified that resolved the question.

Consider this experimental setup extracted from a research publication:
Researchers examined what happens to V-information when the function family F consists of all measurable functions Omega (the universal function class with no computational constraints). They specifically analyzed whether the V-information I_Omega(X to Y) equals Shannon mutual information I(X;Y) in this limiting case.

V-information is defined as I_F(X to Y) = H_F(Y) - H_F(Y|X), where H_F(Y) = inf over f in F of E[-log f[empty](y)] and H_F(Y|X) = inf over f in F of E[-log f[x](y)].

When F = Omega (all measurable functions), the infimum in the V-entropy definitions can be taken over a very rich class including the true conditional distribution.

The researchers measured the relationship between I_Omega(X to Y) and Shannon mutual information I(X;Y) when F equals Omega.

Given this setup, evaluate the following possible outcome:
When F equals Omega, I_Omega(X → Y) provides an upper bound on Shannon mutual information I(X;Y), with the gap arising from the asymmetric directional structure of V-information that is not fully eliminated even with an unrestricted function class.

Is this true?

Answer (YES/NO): NO